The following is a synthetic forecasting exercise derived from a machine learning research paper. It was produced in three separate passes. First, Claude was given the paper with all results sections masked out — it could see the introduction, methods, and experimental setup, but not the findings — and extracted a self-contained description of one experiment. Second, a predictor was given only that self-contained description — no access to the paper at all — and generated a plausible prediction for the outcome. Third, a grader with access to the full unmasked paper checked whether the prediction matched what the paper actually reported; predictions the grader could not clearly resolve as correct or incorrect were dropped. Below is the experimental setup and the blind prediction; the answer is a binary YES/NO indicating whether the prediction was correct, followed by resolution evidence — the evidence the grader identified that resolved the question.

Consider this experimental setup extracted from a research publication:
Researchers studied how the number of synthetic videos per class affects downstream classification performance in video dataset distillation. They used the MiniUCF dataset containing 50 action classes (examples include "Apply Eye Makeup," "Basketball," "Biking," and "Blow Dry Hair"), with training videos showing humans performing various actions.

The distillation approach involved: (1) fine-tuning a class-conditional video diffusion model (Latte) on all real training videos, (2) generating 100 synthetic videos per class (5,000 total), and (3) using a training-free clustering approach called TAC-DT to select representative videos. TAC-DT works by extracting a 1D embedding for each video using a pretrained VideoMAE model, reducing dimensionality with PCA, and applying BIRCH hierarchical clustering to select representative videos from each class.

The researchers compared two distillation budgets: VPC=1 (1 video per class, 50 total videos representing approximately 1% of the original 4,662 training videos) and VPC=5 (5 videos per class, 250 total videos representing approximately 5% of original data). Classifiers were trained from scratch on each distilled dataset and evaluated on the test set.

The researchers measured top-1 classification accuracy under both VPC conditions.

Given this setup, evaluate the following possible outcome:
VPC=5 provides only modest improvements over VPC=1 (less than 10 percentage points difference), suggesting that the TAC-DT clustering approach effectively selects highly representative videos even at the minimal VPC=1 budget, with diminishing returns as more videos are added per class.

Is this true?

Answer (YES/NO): NO